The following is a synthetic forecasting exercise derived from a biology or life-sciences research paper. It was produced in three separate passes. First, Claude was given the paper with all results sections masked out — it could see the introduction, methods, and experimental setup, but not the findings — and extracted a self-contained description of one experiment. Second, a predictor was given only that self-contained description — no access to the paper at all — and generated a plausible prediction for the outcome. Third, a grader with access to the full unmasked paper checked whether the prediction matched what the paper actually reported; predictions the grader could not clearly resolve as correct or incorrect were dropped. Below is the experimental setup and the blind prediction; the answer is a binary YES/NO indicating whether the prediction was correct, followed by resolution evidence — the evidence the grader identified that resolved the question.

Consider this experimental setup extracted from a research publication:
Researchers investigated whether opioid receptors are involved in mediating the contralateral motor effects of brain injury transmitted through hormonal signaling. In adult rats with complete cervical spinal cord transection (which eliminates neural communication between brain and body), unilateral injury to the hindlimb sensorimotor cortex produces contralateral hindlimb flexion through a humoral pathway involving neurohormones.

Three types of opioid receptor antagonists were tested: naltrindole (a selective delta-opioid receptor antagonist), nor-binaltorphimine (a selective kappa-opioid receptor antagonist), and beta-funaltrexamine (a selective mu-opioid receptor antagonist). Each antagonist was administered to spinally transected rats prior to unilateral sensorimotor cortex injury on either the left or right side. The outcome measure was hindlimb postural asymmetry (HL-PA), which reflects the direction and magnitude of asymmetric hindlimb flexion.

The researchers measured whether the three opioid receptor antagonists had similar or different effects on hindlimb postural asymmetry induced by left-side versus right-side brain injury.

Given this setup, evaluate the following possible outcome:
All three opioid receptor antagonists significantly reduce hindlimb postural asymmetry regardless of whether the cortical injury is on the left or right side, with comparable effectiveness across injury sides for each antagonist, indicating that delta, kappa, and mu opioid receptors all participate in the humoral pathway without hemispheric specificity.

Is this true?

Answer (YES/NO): NO